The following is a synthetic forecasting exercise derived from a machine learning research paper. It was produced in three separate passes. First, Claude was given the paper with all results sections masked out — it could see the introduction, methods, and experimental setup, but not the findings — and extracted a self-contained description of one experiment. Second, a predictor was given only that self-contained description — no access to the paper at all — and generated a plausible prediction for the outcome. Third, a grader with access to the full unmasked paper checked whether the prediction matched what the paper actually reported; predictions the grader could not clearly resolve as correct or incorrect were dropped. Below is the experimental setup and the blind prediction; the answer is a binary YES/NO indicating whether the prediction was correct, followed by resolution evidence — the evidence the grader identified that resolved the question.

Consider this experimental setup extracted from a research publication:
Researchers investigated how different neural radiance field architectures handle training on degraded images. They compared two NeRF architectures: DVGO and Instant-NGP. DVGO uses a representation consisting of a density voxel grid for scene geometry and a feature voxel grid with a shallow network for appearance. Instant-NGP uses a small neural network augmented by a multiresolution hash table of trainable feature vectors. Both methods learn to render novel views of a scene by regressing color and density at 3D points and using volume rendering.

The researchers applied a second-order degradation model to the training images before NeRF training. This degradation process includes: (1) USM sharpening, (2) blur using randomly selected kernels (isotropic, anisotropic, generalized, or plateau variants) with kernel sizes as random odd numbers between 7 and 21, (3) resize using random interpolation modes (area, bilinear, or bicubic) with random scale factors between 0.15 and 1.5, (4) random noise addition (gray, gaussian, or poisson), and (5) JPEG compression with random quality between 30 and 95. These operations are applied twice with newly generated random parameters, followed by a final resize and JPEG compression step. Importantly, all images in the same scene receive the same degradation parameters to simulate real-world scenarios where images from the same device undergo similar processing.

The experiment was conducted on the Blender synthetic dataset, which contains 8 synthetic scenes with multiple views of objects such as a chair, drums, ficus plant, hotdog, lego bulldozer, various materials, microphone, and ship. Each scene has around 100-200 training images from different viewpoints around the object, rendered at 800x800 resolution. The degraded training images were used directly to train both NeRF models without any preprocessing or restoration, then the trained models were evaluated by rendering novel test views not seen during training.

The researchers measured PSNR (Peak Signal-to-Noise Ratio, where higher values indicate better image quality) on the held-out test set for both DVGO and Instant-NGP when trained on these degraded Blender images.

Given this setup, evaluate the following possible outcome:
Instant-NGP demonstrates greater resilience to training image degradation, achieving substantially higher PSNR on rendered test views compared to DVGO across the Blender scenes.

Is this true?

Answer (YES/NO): YES